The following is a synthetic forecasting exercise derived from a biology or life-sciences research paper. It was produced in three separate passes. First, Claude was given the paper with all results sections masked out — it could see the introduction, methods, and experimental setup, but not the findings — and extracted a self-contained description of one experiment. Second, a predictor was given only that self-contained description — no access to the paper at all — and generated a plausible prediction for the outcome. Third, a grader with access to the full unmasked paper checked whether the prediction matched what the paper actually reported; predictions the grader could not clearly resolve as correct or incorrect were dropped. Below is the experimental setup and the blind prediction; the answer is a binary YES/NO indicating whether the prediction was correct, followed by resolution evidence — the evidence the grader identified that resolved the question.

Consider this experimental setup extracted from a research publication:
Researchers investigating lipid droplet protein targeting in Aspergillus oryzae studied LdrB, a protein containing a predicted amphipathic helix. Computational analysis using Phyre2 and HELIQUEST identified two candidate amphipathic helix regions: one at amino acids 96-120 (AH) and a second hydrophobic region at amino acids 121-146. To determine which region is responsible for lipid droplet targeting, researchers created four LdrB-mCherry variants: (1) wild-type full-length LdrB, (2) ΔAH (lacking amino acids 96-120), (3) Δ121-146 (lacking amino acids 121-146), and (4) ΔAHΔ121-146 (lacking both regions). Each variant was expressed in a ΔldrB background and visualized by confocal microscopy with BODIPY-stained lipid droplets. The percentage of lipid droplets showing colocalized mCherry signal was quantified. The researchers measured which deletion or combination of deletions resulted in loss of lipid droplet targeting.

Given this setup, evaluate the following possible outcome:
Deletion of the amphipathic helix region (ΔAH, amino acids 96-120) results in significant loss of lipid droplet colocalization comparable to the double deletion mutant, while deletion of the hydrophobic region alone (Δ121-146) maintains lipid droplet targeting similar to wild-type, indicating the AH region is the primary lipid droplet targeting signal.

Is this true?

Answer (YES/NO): NO